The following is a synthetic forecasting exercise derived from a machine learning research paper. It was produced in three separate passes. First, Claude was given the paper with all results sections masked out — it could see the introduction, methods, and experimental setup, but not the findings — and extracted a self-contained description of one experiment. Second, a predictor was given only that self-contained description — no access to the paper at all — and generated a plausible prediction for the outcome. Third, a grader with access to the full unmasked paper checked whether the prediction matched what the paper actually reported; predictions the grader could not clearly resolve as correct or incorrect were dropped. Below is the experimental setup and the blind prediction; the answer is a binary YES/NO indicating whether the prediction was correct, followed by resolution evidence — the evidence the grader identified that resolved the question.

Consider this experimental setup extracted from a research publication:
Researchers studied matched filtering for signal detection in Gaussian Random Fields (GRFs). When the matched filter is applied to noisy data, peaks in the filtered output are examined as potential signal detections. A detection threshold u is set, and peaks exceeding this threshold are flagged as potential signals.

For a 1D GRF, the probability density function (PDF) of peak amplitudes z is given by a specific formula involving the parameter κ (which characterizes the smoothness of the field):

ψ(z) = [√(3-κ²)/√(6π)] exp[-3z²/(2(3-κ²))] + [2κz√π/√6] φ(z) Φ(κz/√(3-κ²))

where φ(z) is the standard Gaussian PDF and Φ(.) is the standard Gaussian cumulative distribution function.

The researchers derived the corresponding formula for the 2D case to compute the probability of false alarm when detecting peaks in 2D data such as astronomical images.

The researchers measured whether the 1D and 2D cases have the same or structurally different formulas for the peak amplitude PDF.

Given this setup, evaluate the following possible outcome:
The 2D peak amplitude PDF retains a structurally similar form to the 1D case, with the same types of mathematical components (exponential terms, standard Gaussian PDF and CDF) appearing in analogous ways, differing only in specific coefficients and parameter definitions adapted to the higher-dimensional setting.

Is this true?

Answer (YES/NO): NO